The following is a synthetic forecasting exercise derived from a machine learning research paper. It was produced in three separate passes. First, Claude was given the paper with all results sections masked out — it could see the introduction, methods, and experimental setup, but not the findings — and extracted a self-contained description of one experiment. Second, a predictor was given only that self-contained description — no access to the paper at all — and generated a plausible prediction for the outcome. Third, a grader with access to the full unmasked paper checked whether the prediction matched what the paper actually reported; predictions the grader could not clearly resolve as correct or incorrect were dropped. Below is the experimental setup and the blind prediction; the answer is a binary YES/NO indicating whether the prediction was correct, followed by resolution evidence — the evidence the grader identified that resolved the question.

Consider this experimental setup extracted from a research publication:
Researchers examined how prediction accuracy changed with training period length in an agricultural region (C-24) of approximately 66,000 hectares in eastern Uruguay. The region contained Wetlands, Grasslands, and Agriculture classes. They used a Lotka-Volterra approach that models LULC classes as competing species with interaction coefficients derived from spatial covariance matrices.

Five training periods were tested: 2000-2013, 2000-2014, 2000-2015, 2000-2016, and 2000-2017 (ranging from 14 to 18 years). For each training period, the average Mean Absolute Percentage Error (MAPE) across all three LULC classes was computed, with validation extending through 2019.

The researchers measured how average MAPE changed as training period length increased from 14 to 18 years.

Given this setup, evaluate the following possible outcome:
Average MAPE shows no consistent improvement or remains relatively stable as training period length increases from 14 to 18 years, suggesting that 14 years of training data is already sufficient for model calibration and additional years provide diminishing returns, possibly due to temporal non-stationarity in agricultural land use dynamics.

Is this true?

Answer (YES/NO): NO